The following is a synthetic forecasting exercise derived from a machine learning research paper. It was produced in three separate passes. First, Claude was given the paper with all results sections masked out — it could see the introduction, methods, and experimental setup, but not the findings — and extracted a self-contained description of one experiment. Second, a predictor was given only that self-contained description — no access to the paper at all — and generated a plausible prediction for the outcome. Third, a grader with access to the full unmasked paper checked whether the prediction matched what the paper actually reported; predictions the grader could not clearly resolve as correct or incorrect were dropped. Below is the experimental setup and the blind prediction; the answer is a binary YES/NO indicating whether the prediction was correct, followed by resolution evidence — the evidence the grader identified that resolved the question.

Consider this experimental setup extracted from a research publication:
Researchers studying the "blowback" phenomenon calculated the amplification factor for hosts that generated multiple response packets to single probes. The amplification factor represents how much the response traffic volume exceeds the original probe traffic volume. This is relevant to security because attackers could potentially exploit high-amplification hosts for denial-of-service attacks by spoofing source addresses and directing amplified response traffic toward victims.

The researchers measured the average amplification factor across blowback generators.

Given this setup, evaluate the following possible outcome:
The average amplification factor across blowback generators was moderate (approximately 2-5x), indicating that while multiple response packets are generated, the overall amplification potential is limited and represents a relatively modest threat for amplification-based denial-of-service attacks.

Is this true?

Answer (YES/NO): NO